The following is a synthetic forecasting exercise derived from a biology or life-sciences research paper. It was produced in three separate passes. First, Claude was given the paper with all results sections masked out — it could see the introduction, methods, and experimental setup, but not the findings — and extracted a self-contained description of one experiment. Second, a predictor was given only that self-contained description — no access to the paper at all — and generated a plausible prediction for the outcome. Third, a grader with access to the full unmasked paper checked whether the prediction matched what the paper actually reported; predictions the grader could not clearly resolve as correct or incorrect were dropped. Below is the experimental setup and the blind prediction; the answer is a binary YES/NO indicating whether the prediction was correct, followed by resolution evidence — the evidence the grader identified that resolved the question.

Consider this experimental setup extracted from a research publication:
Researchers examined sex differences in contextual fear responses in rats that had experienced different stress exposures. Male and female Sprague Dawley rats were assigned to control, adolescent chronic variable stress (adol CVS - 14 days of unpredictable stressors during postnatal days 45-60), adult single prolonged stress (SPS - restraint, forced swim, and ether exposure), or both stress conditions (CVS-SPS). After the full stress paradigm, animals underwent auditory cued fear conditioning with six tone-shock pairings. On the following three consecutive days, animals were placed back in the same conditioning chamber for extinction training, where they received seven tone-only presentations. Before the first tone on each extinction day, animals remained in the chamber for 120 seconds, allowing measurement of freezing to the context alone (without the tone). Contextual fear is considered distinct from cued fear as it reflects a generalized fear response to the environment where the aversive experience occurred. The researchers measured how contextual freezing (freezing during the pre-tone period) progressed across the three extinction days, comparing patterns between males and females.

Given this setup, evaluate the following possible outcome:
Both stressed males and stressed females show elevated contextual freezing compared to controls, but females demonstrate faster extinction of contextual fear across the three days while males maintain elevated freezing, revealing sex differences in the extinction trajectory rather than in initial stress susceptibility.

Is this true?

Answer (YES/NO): NO